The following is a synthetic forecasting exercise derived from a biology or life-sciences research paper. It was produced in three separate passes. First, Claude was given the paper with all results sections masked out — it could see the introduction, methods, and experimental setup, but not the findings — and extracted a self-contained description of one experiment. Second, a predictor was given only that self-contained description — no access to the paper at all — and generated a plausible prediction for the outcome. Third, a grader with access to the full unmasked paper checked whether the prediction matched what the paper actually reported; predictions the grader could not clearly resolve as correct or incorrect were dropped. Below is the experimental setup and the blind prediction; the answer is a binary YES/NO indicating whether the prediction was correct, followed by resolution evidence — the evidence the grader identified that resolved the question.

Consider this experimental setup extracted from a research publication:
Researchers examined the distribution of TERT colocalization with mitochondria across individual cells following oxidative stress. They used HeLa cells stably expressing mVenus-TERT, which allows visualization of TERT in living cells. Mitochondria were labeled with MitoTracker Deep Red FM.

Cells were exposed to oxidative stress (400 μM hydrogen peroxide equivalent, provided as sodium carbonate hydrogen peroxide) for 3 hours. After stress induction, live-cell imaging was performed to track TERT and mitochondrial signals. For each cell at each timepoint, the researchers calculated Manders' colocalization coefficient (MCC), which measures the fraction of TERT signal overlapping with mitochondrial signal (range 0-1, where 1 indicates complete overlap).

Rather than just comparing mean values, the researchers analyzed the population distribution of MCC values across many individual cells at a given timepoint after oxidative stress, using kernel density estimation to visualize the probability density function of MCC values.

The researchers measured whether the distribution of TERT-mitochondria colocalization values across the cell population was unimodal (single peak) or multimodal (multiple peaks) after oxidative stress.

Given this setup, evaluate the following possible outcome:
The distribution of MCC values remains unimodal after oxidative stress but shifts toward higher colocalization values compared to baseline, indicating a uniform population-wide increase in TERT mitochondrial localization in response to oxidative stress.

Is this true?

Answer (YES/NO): NO